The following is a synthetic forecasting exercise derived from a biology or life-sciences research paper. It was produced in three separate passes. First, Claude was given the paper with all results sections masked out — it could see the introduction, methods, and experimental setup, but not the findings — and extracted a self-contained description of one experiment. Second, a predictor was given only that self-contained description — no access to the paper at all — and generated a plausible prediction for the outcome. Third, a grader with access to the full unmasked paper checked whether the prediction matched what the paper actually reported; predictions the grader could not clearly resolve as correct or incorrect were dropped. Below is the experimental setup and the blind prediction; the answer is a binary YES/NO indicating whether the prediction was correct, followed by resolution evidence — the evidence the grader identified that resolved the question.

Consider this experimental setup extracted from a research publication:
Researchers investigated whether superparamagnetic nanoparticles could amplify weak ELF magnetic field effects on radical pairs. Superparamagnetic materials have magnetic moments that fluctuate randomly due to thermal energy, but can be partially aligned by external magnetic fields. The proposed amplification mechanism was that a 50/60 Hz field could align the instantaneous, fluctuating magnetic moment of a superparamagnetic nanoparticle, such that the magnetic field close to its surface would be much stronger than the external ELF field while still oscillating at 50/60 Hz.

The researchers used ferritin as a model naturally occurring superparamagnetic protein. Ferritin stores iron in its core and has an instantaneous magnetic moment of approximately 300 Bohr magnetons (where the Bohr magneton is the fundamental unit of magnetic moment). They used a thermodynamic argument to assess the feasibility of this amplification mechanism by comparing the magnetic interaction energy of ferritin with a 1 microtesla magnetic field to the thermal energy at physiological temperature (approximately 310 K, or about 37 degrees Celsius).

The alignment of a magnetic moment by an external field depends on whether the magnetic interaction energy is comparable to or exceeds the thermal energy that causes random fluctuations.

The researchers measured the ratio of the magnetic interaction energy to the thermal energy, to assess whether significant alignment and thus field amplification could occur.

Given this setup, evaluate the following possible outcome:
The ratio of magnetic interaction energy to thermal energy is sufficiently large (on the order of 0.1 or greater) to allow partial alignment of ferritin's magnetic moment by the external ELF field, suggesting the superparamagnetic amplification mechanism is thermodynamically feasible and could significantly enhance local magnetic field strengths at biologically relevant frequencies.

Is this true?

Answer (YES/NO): NO